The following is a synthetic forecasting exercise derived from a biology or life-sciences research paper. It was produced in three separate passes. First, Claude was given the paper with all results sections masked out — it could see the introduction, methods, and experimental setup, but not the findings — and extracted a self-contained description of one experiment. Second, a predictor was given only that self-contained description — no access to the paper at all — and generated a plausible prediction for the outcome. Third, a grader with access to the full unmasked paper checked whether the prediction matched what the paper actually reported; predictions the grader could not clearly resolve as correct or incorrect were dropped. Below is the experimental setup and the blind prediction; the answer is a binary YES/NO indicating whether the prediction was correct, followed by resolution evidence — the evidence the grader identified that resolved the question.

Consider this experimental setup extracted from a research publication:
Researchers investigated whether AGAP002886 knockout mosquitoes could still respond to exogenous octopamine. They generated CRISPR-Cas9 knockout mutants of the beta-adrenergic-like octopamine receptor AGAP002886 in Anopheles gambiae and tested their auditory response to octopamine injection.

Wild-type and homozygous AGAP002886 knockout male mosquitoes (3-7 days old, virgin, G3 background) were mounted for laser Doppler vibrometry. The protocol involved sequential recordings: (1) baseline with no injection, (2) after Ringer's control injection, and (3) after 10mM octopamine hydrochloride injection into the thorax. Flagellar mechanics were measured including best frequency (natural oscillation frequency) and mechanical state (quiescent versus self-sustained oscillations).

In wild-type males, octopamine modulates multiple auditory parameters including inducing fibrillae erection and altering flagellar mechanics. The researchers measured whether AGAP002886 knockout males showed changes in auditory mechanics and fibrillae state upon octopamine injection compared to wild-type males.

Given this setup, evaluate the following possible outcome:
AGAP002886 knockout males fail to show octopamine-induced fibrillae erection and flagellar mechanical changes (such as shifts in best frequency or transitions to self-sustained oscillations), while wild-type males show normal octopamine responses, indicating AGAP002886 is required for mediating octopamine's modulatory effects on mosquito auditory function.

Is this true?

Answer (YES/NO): YES